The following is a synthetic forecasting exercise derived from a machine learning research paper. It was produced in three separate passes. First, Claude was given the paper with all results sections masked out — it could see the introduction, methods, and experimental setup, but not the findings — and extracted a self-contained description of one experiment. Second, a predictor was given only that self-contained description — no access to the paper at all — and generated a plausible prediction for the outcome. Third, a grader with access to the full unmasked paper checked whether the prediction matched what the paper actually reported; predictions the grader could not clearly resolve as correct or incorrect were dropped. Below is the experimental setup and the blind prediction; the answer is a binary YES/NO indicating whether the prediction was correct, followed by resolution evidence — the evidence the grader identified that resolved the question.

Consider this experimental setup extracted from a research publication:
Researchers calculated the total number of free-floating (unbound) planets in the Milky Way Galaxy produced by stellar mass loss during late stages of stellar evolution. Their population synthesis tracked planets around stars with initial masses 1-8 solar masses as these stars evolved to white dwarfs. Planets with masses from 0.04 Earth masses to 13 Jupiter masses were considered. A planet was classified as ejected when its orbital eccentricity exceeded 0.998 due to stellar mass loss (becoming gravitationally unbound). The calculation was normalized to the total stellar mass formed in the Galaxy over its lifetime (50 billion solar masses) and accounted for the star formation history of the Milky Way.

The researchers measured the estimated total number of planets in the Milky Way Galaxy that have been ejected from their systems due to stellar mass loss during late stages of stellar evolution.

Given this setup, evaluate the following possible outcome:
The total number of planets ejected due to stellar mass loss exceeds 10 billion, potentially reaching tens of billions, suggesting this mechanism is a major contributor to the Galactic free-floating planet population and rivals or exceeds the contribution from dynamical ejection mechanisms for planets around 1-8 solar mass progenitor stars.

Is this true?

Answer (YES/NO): NO